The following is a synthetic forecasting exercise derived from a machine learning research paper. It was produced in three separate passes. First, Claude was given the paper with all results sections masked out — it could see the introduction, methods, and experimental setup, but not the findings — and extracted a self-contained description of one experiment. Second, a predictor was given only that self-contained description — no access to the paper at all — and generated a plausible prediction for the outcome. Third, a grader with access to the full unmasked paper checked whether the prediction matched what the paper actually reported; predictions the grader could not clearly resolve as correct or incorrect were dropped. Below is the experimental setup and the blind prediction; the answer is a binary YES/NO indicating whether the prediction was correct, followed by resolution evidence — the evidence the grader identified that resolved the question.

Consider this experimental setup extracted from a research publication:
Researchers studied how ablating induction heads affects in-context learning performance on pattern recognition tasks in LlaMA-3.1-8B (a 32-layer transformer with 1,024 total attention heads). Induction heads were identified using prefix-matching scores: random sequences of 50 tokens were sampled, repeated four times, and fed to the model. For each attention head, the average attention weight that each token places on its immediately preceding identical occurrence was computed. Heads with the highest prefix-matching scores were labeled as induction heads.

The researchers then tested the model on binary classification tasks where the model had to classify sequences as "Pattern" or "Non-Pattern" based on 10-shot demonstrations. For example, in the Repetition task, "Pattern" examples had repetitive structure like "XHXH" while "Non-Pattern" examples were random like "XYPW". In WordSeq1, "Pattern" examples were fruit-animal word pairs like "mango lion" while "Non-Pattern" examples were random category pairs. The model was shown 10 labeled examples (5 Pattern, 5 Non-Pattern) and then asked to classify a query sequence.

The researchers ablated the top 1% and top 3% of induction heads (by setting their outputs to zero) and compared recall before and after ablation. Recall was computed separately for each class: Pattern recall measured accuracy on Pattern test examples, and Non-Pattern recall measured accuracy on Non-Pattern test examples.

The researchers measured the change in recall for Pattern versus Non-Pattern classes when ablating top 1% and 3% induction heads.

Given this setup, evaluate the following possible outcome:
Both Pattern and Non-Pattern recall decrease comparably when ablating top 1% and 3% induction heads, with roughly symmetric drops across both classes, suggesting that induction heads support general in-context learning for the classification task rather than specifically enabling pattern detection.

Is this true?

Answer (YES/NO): NO